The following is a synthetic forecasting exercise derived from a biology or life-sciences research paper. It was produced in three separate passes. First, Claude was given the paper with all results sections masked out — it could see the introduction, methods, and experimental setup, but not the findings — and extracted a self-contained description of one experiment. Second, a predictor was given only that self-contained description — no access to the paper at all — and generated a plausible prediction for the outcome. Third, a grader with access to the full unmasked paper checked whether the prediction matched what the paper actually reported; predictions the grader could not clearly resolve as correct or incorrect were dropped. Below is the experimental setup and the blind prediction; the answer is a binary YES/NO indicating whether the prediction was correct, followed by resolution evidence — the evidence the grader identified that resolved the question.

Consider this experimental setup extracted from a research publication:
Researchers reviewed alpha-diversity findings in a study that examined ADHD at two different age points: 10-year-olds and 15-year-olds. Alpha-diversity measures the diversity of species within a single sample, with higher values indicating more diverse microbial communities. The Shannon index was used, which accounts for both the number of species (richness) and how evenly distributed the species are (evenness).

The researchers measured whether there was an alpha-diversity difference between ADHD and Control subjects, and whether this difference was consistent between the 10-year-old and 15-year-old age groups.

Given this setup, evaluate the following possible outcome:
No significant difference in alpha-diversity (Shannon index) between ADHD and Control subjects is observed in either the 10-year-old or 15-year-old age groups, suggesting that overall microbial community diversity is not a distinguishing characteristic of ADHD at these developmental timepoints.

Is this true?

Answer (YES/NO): NO